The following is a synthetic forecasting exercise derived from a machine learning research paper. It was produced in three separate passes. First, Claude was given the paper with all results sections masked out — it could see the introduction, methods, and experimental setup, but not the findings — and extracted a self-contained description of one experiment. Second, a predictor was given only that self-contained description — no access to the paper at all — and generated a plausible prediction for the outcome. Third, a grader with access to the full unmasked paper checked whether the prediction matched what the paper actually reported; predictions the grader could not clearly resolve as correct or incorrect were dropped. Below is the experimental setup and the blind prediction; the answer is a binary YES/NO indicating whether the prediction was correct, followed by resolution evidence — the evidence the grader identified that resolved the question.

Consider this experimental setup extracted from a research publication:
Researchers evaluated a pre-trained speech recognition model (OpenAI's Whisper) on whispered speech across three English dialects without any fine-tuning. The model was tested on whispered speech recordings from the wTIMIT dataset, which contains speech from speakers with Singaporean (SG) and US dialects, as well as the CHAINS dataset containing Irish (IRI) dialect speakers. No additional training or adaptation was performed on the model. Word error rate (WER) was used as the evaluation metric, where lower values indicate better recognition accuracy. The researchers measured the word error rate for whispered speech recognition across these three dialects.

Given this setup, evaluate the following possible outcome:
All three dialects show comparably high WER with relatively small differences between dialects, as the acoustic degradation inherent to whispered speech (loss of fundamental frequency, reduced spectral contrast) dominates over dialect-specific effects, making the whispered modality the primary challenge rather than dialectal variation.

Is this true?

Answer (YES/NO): NO